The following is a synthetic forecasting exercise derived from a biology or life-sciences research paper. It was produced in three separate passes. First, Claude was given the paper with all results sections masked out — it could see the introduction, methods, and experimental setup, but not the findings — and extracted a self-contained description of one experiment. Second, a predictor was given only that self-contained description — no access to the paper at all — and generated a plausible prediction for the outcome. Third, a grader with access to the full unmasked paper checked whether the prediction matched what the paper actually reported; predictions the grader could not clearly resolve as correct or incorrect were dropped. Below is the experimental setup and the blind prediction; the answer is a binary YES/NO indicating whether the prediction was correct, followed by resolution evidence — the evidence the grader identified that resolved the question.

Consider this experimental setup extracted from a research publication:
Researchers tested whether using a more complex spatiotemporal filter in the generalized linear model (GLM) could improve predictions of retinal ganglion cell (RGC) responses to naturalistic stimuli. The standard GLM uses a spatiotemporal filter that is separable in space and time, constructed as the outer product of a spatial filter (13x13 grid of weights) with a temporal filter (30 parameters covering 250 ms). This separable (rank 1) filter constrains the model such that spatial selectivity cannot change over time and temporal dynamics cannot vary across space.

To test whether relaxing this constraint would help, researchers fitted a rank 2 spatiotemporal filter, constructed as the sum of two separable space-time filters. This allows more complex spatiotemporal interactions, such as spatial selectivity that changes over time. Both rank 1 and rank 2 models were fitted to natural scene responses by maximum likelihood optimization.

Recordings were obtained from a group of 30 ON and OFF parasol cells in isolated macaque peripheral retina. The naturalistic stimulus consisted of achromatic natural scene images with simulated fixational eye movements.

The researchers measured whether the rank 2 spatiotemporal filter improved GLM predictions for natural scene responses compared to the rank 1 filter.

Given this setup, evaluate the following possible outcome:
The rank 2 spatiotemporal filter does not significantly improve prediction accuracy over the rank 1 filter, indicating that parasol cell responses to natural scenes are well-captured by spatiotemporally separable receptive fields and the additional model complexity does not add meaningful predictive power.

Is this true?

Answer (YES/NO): NO